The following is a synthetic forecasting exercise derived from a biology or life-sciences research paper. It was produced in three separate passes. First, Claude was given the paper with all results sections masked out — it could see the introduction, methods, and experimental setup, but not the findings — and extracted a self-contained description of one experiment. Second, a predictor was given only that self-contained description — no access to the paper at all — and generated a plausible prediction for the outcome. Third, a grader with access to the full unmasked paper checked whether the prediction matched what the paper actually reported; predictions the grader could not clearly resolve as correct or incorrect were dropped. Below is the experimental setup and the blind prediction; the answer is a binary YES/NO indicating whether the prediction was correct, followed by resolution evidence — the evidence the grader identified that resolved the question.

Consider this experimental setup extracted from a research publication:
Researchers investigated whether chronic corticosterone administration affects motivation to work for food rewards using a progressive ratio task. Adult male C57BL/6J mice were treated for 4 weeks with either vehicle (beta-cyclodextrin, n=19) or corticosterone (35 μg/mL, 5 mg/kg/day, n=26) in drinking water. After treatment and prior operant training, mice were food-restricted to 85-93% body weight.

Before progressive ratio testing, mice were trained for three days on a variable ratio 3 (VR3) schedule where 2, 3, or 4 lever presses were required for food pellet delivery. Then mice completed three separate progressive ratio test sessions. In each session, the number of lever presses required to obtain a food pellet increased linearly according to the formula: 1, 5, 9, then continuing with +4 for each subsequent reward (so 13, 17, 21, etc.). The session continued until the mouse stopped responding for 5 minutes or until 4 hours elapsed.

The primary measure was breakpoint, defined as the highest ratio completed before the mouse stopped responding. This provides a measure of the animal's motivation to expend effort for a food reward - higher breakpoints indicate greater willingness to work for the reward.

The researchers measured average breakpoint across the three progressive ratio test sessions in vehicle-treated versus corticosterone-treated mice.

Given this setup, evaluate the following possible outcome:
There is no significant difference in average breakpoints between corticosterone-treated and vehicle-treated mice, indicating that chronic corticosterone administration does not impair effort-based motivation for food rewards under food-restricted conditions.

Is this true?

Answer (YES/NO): NO